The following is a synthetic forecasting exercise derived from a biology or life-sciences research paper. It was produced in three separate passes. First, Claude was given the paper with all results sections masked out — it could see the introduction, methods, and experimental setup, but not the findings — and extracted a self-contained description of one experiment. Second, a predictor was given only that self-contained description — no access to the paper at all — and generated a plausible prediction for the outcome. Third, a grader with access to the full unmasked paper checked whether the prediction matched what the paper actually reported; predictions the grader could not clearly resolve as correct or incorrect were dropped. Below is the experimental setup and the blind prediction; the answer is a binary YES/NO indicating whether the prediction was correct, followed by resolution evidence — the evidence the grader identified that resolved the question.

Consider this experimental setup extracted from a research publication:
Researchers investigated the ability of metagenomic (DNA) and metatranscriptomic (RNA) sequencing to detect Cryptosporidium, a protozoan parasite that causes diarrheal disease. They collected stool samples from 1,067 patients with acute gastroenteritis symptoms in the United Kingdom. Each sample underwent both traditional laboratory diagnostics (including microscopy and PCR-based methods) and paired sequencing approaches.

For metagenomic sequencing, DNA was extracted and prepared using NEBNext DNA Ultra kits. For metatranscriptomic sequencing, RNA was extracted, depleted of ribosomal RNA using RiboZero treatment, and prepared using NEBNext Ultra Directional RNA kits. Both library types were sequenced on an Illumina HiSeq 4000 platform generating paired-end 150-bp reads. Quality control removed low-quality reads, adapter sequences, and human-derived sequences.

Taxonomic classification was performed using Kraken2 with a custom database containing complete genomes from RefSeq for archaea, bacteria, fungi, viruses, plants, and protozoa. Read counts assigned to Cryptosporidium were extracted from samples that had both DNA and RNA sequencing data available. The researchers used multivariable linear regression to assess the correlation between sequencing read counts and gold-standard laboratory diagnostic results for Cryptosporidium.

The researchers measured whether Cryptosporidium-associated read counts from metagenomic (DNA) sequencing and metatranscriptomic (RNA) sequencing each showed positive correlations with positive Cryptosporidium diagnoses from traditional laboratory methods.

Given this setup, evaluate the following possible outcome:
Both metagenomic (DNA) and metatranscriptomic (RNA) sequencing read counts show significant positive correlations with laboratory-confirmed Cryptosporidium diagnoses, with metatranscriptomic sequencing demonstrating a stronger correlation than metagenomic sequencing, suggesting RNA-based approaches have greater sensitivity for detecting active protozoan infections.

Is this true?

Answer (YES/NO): NO